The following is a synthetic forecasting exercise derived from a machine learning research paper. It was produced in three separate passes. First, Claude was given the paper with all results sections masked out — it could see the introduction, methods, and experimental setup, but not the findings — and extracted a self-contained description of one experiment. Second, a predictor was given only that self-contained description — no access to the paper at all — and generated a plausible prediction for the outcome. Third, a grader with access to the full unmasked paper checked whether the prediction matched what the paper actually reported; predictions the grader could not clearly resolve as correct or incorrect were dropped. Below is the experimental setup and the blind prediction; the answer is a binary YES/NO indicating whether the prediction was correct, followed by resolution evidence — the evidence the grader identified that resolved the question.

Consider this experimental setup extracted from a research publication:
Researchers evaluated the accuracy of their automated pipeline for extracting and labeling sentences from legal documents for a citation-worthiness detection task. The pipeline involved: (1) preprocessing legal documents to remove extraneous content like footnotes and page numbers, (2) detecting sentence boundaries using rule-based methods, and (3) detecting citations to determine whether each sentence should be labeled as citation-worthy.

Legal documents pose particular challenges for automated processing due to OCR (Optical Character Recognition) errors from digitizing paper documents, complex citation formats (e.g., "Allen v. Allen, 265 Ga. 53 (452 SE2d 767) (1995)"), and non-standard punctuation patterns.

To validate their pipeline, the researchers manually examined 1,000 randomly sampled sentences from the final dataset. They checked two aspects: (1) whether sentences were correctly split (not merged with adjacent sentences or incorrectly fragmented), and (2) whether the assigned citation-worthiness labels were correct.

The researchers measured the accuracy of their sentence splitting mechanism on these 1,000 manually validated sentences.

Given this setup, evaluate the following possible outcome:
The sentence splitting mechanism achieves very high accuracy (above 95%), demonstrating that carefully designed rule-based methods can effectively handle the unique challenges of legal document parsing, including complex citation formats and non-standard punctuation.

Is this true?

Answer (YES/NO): YES